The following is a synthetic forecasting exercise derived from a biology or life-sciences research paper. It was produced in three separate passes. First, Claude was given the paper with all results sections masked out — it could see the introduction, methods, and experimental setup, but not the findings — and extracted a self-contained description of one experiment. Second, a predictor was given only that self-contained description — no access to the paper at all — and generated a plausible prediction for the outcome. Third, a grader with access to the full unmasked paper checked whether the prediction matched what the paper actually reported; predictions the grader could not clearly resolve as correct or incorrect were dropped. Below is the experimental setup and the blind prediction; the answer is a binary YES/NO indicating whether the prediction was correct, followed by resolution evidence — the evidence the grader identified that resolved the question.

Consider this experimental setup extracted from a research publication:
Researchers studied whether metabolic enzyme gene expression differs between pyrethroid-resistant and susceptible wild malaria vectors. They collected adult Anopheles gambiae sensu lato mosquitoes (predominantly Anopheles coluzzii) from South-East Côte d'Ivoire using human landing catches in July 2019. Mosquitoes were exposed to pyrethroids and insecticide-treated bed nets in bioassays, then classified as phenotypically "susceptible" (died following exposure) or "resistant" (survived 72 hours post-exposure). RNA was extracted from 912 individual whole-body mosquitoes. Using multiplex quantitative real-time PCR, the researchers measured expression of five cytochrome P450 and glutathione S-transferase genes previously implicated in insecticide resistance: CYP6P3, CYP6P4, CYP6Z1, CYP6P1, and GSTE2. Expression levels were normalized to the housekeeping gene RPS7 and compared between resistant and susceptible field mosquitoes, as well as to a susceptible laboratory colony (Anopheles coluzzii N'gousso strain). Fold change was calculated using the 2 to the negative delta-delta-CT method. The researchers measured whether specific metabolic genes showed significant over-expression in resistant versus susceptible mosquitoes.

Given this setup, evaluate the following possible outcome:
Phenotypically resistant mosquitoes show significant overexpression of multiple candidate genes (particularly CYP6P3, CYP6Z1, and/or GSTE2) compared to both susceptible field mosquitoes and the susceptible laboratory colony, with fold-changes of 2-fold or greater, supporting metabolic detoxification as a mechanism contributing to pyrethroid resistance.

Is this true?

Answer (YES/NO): NO